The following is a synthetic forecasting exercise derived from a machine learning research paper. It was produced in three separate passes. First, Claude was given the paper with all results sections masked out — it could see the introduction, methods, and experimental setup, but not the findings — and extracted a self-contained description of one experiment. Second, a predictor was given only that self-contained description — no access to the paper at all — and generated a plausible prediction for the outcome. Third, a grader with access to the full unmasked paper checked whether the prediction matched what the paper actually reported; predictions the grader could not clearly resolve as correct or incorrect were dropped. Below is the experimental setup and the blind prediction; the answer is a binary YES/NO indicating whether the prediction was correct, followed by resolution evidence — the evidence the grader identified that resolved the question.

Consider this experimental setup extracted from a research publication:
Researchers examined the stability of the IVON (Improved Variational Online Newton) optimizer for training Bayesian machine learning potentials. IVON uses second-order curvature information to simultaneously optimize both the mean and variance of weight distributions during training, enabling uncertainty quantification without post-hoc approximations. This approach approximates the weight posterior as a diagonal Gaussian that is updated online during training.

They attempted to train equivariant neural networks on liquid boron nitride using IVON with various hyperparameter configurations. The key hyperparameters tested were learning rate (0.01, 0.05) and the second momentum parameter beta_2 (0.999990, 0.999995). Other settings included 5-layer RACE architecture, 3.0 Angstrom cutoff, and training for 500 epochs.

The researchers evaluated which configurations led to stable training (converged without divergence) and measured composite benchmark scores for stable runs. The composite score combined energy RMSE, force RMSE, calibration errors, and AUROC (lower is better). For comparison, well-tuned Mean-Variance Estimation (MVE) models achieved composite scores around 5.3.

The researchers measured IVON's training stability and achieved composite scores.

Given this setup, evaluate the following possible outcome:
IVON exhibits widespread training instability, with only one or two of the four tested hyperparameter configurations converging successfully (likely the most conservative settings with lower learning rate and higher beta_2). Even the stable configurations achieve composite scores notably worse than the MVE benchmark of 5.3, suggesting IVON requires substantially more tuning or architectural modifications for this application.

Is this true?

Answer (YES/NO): NO